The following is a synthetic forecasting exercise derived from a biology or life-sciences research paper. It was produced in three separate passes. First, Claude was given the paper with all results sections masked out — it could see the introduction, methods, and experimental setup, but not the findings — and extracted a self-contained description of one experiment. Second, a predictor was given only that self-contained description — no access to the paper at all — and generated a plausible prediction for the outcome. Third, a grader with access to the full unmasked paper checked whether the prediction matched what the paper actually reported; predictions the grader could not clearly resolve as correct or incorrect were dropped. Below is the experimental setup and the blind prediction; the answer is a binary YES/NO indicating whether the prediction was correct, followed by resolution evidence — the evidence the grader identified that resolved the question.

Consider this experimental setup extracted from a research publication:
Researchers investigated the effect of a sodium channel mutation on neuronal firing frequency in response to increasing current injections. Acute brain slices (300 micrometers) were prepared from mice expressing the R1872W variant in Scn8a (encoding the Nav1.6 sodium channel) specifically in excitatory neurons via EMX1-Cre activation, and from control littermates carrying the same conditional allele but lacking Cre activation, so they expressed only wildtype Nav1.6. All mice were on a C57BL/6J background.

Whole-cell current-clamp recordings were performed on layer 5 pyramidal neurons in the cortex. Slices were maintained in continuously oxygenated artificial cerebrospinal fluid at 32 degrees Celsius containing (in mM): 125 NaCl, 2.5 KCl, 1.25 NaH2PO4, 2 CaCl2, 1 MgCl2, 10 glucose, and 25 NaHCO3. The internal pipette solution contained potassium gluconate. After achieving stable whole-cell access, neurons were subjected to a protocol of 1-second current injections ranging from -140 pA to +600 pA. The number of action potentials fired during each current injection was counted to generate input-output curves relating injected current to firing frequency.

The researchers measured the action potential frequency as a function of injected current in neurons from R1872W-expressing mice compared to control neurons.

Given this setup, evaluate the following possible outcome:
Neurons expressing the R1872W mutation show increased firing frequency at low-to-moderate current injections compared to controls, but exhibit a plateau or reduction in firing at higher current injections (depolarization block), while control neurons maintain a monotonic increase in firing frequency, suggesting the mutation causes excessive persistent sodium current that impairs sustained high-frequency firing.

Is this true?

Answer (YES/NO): NO